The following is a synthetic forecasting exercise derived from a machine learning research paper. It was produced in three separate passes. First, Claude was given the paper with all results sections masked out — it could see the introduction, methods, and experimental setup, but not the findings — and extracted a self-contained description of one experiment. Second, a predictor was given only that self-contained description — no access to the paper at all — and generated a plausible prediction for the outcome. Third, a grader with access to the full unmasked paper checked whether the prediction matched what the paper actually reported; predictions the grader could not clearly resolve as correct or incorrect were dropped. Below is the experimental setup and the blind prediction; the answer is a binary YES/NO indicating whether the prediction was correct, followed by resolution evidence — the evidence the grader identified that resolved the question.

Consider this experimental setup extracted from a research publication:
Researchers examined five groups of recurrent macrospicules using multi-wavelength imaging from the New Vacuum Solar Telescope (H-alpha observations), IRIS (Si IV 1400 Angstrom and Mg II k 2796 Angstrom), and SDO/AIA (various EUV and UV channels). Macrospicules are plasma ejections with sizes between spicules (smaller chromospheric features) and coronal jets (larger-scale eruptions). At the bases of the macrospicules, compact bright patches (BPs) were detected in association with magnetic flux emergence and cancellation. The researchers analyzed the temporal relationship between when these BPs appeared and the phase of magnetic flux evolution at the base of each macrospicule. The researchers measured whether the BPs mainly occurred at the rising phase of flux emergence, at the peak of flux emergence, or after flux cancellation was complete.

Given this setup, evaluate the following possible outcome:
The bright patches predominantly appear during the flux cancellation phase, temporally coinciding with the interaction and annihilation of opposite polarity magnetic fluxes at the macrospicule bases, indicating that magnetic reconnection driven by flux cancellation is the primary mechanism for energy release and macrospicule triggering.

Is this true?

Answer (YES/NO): NO